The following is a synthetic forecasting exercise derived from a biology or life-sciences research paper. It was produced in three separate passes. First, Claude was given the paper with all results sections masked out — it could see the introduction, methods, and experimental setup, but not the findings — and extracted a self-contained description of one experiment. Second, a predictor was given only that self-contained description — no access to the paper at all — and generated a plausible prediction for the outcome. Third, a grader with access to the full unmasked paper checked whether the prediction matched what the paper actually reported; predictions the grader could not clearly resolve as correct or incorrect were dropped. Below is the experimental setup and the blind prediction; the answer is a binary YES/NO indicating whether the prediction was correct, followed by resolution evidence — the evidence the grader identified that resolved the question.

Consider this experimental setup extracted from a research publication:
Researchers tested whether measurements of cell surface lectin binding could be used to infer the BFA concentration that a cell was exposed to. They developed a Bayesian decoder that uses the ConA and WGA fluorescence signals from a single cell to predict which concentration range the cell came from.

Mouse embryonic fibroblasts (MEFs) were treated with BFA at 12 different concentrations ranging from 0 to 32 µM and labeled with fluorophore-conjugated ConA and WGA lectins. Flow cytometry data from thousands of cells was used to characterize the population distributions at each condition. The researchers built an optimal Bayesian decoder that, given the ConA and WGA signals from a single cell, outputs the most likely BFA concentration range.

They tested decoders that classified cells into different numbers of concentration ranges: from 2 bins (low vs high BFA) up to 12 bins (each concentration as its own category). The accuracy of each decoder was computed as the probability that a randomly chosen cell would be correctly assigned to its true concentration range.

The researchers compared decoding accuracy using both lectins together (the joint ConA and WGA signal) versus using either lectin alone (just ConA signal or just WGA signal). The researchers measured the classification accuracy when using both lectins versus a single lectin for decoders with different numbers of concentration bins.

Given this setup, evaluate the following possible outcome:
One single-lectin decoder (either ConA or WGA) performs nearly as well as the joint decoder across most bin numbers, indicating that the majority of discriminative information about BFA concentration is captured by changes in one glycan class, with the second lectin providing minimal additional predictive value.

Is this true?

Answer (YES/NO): NO